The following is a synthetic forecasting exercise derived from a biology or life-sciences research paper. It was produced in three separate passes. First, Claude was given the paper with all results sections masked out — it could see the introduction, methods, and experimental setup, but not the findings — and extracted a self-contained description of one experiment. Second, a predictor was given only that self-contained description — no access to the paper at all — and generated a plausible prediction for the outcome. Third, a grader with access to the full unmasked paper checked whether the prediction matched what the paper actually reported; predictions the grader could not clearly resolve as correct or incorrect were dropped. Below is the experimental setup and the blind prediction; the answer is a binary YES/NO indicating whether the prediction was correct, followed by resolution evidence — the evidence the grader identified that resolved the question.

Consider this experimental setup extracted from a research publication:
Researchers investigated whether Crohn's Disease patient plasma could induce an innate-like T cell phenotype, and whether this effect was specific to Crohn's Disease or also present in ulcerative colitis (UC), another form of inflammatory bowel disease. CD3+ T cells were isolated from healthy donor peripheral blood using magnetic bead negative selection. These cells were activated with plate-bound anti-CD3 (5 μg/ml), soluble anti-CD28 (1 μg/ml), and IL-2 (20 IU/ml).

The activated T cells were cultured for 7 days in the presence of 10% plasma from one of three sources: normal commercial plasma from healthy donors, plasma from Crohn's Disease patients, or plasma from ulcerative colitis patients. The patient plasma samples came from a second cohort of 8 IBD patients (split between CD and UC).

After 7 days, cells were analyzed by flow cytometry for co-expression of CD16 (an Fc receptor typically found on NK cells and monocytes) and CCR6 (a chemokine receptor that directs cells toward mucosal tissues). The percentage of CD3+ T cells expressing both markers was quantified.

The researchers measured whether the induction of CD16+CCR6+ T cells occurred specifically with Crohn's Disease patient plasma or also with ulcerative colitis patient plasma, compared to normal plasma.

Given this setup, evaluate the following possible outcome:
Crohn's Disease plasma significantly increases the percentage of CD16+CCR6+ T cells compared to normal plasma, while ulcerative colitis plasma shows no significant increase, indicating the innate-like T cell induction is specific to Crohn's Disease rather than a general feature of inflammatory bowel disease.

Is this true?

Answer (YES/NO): NO